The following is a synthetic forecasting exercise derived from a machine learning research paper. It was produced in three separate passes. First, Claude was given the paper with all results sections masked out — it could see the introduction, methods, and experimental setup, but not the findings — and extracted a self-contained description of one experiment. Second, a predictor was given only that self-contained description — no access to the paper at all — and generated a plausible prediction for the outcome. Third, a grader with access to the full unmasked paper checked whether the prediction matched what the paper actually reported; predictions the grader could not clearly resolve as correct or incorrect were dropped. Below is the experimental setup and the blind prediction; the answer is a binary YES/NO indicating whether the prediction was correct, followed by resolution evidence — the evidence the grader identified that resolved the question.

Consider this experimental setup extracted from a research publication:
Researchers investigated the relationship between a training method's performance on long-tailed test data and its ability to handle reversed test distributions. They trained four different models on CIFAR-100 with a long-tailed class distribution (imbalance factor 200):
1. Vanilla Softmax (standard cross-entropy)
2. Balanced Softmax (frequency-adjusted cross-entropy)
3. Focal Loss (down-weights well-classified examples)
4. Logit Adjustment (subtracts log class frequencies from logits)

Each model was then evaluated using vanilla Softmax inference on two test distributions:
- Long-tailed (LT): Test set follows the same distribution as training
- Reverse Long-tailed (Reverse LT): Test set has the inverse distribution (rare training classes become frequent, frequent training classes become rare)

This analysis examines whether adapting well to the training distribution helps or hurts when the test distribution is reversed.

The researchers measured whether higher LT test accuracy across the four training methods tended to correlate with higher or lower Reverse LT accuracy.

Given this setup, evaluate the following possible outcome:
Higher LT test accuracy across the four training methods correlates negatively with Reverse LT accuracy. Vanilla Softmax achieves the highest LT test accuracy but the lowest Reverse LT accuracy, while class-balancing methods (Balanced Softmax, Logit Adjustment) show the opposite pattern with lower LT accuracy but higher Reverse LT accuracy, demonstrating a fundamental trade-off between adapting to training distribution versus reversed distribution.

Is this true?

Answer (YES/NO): NO